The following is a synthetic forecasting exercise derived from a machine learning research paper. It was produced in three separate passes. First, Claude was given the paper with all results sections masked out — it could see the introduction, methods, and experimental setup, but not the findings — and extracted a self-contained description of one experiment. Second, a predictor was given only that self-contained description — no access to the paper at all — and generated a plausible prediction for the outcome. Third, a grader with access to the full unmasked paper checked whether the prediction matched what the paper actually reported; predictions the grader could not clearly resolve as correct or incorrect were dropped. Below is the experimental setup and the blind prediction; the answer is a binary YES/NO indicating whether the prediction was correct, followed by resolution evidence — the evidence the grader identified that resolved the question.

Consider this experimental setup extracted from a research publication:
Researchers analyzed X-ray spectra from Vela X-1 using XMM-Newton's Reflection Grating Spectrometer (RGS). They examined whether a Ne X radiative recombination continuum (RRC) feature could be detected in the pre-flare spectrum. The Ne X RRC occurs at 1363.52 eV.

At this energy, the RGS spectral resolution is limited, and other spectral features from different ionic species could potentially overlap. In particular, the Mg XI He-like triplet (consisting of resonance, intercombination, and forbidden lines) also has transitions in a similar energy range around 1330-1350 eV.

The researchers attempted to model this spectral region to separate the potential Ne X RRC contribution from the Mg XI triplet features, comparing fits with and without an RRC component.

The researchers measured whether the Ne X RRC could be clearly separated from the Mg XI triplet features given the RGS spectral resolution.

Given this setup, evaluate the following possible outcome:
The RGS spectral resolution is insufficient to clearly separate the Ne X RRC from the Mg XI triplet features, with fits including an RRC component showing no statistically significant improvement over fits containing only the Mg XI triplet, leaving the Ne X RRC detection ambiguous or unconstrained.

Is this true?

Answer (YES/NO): NO